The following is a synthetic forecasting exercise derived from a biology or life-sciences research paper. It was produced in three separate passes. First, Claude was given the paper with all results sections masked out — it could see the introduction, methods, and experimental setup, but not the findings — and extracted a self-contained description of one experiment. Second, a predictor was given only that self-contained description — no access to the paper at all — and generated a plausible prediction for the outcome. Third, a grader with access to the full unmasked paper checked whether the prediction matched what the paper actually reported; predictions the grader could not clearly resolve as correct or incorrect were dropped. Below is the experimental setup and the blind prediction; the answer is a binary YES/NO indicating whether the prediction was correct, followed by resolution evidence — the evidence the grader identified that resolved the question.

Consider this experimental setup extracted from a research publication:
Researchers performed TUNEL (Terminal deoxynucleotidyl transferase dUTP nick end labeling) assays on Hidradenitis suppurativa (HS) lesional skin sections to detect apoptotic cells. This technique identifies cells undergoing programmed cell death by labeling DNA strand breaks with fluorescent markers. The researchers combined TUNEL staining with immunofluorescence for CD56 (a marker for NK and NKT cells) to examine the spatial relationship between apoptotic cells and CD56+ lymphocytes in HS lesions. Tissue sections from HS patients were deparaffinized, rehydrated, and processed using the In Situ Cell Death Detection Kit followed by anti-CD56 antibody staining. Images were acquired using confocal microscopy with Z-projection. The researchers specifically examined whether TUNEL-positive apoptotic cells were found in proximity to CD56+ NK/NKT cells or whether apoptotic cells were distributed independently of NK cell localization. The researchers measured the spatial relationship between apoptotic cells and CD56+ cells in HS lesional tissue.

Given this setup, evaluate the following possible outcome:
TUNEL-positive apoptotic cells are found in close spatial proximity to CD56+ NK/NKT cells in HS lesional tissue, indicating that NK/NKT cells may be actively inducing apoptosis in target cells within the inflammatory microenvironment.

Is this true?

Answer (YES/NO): YES